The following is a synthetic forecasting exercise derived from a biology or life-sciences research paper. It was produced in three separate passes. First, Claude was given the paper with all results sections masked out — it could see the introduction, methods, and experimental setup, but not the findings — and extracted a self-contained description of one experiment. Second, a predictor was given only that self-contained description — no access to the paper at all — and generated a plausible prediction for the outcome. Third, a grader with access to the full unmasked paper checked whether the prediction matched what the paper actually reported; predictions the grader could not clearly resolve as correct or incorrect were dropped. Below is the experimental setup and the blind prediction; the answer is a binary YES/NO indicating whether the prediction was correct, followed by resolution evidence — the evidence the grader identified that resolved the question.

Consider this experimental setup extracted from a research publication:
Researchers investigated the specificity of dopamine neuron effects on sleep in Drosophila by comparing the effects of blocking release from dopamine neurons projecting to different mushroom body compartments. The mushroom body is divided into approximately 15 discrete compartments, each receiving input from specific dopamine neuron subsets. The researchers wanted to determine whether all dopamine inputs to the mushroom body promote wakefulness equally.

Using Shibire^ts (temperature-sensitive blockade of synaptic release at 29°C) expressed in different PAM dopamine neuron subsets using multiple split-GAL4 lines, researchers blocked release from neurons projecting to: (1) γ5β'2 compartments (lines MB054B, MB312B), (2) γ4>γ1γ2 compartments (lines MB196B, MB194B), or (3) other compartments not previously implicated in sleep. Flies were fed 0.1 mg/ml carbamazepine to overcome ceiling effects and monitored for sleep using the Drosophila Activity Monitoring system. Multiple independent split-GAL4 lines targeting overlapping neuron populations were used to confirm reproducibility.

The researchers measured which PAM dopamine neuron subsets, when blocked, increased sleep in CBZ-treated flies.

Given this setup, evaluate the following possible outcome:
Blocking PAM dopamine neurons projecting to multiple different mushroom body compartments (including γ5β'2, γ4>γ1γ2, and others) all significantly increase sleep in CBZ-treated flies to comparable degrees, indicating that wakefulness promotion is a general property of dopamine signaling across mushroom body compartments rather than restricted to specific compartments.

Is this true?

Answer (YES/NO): NO